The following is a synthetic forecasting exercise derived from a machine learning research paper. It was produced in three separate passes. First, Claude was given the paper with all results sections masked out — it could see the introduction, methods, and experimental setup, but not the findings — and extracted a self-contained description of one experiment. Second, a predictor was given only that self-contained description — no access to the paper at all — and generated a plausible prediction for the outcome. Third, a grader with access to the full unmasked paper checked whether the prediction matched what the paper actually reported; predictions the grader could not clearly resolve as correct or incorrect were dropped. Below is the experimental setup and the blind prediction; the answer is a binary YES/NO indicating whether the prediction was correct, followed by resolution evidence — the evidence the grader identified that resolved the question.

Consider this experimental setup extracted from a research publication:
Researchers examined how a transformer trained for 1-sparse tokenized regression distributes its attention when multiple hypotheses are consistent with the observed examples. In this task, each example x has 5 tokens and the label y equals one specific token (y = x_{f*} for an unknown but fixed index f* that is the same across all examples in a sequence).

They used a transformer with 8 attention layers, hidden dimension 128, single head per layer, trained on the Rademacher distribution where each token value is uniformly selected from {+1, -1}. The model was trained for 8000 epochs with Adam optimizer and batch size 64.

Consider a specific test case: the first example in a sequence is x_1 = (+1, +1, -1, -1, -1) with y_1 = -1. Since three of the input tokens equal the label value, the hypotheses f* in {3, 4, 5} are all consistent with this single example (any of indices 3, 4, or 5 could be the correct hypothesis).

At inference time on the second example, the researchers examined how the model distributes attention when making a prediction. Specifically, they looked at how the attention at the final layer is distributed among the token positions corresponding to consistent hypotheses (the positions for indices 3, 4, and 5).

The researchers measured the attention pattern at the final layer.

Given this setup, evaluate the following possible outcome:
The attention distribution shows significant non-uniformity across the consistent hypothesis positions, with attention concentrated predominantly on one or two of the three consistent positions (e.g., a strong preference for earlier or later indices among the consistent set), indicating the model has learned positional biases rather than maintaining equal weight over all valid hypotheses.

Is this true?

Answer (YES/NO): NO